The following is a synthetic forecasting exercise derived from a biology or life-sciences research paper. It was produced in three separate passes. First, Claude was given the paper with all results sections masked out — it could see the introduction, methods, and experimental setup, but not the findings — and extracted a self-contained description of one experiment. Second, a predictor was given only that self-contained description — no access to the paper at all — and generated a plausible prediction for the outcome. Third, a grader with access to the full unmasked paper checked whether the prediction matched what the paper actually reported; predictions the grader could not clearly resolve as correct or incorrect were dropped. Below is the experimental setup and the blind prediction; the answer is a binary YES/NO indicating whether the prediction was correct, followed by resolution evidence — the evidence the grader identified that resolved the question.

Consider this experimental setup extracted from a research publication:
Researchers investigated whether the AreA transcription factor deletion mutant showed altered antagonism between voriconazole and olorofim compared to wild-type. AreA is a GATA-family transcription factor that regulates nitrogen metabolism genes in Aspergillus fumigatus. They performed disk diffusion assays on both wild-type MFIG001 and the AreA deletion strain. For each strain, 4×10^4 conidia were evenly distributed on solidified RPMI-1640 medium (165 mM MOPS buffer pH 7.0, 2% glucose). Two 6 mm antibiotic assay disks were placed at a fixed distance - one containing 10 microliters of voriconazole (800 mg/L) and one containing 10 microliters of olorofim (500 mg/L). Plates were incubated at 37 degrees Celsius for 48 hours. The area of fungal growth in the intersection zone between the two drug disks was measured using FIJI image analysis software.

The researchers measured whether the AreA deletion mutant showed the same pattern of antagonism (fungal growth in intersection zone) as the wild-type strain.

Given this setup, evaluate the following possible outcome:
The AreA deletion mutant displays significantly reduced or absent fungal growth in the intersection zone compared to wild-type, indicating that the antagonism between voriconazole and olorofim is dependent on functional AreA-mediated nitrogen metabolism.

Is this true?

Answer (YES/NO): NO